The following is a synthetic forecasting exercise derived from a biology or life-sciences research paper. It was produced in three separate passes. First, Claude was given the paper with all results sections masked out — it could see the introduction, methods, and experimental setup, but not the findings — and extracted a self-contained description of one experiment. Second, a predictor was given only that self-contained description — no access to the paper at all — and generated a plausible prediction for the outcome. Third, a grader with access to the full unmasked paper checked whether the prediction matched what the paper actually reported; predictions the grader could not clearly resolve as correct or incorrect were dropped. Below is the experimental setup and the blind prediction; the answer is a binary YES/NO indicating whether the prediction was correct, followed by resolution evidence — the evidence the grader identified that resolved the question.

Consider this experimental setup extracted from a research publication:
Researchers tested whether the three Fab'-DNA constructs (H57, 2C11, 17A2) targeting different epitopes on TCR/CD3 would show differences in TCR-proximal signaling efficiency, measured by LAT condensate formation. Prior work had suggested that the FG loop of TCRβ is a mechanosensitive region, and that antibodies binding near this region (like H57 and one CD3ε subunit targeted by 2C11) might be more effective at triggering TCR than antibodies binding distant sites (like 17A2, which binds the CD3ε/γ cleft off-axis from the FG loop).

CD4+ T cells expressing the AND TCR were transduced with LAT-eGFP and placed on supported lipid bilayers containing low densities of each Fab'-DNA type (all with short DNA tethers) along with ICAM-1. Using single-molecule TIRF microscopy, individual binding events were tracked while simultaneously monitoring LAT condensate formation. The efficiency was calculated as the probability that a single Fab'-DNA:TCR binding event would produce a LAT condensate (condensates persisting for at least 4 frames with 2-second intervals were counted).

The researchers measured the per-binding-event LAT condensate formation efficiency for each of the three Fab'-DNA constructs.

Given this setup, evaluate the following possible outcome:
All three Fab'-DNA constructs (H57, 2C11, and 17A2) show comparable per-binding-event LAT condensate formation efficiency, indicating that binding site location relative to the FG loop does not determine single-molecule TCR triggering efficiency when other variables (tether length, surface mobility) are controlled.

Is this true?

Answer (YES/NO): YES